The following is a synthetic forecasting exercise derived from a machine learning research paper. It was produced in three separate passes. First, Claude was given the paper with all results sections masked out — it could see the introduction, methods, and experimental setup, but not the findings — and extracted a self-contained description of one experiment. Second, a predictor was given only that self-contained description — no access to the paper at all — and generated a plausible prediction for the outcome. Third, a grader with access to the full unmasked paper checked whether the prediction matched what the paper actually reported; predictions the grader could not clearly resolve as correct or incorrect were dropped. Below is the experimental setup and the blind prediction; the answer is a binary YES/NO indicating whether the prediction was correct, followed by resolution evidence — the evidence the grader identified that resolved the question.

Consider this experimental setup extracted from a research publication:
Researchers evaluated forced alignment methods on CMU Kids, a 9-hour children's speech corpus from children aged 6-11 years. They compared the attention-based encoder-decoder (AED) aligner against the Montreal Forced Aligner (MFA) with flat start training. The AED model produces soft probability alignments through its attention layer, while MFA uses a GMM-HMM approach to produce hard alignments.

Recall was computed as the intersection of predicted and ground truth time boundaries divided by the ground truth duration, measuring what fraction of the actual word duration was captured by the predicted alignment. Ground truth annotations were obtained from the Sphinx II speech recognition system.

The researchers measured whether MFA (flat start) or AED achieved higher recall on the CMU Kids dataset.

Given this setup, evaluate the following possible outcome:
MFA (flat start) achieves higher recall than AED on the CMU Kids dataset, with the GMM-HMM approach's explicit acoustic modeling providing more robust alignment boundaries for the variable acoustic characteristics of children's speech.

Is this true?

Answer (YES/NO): NO